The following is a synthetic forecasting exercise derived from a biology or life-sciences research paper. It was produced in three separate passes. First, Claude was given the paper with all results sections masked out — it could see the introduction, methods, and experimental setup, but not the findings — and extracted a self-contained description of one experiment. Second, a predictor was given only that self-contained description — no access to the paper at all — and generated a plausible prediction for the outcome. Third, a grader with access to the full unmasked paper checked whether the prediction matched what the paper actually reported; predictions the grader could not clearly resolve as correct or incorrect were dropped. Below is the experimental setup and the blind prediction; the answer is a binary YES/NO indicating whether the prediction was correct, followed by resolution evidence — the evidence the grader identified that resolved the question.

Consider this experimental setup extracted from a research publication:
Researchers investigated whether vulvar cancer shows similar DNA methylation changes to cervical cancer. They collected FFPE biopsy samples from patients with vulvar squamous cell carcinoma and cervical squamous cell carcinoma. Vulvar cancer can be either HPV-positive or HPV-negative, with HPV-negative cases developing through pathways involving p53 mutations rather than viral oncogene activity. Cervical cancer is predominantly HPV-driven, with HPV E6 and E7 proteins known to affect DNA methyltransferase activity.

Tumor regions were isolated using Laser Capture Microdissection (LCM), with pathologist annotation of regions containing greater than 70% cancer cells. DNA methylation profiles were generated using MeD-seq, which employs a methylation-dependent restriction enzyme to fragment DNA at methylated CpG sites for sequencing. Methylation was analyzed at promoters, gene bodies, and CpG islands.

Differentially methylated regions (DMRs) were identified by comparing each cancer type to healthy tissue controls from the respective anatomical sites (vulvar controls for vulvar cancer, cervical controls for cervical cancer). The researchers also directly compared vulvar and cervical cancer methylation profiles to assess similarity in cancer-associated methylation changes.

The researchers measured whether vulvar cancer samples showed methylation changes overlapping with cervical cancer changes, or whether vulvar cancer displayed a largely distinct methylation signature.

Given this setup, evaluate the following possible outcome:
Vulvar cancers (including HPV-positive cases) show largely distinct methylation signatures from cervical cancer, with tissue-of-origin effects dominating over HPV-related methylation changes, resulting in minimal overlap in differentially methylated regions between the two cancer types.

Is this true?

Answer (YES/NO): NO